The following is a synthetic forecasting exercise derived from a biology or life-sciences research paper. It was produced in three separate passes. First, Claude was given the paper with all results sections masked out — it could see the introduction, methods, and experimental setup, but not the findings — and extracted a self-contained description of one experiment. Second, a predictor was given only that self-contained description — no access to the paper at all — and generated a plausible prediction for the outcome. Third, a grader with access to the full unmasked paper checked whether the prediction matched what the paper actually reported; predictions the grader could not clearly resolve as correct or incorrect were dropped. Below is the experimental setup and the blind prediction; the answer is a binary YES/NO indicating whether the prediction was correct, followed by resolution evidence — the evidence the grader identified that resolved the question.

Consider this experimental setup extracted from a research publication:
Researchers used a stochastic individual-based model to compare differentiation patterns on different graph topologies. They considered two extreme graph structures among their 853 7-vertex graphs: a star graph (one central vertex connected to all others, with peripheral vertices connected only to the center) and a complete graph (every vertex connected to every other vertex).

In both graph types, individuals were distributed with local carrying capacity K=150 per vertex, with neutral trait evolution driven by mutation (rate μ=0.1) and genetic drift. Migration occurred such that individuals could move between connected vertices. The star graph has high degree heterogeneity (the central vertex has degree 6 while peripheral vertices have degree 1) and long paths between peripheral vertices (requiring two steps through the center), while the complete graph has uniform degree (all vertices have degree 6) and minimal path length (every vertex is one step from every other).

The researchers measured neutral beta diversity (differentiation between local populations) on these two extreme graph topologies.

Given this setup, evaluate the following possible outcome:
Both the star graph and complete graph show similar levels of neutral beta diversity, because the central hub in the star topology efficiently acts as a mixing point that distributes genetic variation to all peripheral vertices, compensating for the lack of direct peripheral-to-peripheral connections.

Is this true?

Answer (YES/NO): NO